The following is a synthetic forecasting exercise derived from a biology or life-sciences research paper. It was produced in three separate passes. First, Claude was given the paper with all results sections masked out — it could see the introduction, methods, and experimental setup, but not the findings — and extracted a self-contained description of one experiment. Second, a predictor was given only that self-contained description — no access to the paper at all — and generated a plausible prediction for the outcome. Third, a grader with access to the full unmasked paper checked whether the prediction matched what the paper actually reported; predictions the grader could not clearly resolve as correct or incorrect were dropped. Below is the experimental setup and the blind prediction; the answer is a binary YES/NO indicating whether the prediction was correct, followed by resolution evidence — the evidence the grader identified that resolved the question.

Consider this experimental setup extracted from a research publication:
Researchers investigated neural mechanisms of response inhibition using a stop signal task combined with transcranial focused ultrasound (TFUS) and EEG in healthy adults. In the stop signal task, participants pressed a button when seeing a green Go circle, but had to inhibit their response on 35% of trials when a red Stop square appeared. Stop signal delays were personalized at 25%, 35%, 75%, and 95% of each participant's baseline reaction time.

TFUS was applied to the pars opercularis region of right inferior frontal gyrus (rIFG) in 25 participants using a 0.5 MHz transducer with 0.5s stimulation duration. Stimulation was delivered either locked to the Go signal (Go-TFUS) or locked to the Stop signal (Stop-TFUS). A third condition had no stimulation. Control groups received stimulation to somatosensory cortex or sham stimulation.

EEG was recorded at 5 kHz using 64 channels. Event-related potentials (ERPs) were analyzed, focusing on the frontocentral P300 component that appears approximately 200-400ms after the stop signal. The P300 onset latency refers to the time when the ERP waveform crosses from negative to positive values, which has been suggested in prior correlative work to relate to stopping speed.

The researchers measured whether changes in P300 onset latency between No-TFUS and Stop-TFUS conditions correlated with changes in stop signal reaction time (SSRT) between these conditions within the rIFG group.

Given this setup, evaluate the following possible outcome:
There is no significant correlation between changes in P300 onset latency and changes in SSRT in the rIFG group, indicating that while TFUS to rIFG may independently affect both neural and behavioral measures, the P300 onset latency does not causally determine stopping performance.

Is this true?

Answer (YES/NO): NO